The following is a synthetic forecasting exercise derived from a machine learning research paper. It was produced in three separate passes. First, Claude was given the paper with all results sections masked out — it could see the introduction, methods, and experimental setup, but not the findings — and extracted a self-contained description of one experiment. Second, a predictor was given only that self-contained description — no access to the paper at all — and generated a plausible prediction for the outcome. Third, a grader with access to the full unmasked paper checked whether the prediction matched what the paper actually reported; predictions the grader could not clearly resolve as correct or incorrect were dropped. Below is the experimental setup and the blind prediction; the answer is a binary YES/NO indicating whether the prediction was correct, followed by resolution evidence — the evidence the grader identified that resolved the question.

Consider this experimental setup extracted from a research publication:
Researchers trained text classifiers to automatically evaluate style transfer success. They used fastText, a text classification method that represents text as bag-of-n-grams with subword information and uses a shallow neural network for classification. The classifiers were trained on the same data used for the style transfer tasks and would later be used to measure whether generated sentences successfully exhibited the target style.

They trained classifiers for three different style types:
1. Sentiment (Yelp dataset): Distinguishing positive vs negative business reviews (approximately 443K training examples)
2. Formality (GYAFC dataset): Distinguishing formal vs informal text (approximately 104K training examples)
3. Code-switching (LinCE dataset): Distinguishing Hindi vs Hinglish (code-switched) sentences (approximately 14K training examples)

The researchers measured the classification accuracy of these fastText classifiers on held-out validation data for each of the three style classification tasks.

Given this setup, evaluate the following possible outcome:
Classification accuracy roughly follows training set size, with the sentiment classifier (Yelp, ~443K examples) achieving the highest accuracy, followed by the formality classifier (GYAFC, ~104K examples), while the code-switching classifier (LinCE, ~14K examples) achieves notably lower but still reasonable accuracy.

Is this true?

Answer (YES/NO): NO